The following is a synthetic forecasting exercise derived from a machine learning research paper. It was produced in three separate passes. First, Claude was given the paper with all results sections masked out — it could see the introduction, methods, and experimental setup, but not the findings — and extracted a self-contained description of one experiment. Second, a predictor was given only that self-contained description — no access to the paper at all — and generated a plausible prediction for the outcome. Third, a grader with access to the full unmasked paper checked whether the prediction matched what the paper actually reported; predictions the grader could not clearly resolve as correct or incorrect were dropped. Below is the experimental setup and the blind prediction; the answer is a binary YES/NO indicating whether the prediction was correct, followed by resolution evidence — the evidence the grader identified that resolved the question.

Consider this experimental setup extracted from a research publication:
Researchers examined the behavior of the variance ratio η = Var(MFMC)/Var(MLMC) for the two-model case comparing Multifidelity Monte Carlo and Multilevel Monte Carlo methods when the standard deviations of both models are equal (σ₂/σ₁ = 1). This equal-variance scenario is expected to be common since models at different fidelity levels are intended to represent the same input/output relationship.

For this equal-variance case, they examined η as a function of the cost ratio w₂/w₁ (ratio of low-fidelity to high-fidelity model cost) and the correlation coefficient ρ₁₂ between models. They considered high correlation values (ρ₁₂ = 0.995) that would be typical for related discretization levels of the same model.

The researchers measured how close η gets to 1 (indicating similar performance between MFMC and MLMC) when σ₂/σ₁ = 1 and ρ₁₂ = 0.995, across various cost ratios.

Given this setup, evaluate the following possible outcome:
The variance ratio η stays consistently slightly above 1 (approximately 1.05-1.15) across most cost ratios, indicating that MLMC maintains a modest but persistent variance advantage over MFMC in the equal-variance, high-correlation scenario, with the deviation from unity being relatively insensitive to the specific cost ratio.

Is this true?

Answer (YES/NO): NO